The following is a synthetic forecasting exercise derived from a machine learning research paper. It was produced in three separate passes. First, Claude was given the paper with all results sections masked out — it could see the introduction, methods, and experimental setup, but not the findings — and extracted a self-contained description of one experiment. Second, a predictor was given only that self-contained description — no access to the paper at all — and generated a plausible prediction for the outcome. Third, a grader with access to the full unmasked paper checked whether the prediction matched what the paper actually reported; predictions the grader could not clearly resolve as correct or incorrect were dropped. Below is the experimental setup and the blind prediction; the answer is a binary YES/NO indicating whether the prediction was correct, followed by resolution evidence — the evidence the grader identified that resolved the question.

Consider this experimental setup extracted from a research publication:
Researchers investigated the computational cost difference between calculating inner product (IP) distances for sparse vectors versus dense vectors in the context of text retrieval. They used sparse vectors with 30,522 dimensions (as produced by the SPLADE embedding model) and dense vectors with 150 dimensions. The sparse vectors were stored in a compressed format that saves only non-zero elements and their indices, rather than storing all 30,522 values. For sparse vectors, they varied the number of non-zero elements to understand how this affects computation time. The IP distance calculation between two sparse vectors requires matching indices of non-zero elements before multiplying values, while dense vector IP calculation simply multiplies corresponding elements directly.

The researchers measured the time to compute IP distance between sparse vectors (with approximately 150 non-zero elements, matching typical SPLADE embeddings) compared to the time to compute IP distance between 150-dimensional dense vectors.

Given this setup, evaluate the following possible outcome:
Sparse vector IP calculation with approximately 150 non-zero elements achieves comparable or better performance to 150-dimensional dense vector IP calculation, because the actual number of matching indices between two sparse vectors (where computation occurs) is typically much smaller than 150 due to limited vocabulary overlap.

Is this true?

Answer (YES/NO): NO